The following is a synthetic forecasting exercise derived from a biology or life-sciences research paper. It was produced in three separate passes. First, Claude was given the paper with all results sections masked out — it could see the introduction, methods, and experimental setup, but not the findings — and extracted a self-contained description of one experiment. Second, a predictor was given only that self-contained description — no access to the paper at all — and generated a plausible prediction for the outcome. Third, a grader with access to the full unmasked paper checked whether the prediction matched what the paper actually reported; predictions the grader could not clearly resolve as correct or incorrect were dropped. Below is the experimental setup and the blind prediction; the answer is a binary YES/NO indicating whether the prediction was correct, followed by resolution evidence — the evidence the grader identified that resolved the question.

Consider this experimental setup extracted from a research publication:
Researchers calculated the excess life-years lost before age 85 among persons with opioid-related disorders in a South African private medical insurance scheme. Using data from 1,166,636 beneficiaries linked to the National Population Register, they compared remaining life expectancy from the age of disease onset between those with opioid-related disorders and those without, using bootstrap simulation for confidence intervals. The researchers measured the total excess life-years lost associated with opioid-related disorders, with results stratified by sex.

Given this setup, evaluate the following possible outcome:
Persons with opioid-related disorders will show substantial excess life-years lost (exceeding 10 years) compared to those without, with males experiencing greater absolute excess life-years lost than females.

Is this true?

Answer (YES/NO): NO